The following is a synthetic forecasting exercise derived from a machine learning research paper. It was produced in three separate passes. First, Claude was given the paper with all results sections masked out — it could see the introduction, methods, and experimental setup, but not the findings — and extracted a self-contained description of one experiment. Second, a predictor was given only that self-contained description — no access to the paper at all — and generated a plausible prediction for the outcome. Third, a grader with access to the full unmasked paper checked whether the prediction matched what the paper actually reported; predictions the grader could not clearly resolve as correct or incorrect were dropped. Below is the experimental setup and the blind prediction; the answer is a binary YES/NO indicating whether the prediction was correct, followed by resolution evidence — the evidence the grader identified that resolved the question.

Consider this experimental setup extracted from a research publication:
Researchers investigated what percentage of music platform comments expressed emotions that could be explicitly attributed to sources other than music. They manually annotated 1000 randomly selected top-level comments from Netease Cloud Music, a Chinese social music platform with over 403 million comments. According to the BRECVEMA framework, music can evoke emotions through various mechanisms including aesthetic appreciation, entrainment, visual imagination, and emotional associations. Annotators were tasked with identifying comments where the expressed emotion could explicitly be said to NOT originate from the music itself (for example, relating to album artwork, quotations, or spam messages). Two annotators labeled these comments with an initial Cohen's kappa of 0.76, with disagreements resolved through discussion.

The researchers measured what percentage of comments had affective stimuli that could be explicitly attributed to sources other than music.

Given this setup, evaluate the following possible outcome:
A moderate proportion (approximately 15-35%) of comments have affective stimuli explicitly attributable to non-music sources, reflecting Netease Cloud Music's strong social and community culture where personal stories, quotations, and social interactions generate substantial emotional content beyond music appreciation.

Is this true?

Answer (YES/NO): NO